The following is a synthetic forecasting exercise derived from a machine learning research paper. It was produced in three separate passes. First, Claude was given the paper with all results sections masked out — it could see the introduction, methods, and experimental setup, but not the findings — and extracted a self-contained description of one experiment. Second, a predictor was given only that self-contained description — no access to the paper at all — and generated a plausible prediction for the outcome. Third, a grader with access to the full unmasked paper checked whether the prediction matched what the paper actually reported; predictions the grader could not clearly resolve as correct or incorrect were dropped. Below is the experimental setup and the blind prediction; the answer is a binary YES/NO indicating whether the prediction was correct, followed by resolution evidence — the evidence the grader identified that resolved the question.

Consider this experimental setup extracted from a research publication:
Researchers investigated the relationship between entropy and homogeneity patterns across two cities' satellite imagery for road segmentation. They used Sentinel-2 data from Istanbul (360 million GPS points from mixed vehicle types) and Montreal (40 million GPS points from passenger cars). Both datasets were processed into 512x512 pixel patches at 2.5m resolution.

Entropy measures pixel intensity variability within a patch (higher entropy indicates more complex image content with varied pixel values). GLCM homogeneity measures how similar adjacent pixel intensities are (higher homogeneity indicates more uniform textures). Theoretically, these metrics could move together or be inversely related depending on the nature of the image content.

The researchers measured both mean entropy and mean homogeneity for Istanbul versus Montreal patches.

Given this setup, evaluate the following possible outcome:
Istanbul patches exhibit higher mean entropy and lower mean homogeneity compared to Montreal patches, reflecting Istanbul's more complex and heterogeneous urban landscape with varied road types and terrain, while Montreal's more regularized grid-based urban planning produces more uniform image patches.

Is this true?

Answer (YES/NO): YES